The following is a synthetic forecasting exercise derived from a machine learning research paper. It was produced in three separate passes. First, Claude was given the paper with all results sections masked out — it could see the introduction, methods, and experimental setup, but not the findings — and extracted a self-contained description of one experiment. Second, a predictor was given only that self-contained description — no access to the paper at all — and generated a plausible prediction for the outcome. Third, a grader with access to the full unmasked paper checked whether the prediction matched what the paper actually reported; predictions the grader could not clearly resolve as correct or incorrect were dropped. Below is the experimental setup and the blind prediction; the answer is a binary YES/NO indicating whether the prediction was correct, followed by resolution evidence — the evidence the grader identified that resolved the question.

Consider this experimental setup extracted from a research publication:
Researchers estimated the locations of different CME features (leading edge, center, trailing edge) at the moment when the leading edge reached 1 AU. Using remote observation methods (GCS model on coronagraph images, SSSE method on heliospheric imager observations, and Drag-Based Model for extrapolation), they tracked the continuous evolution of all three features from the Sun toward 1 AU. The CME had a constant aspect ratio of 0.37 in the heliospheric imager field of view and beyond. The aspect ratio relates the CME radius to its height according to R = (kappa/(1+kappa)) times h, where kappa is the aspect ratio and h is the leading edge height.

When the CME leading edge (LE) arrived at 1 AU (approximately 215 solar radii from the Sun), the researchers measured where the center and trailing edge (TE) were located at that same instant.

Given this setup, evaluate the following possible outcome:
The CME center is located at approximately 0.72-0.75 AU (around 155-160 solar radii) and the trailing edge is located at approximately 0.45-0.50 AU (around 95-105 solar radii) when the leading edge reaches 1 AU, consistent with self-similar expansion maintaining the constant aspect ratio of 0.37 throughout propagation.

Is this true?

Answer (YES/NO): YES